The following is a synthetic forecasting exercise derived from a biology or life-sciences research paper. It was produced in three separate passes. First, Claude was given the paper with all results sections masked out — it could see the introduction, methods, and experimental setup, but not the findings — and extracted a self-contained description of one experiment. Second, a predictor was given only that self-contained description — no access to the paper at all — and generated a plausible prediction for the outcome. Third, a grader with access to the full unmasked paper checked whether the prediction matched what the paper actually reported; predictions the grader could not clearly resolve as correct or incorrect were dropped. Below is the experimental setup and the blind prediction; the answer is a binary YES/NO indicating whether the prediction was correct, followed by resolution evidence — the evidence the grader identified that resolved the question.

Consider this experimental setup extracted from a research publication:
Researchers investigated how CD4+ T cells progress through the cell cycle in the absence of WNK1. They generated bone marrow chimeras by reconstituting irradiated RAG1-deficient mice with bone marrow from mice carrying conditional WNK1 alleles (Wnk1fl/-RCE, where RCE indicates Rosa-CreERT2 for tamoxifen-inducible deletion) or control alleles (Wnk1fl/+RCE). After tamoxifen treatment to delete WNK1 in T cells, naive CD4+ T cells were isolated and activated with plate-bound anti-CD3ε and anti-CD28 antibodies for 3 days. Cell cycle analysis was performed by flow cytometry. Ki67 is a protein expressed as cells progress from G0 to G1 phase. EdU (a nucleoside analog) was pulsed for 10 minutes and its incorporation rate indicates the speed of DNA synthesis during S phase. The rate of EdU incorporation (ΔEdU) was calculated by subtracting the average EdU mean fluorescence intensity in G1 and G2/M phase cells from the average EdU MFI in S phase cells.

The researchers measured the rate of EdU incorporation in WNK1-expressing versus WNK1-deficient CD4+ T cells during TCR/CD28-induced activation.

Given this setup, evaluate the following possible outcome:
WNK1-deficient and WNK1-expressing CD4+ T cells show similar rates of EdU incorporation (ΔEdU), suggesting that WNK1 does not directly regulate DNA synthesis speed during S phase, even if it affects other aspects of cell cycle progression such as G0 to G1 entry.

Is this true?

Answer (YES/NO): NO